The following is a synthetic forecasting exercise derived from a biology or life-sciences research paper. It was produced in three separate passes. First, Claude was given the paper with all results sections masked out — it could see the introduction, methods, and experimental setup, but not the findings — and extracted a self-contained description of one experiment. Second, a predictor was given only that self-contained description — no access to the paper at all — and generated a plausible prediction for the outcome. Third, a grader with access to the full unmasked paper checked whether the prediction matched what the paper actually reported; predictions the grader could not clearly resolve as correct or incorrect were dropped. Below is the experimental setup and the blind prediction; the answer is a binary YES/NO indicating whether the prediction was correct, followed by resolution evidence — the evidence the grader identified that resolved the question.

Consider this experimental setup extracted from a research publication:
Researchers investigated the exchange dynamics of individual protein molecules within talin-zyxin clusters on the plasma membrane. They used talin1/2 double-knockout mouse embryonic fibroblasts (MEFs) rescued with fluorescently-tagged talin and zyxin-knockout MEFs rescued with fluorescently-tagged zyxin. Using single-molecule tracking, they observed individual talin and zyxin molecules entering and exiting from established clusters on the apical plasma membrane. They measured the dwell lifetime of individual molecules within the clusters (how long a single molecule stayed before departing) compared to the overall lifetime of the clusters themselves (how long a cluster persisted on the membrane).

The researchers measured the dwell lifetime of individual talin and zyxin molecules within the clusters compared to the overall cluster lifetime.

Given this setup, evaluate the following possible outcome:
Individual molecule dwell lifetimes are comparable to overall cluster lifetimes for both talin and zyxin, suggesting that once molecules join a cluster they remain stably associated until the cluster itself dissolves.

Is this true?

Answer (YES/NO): NO